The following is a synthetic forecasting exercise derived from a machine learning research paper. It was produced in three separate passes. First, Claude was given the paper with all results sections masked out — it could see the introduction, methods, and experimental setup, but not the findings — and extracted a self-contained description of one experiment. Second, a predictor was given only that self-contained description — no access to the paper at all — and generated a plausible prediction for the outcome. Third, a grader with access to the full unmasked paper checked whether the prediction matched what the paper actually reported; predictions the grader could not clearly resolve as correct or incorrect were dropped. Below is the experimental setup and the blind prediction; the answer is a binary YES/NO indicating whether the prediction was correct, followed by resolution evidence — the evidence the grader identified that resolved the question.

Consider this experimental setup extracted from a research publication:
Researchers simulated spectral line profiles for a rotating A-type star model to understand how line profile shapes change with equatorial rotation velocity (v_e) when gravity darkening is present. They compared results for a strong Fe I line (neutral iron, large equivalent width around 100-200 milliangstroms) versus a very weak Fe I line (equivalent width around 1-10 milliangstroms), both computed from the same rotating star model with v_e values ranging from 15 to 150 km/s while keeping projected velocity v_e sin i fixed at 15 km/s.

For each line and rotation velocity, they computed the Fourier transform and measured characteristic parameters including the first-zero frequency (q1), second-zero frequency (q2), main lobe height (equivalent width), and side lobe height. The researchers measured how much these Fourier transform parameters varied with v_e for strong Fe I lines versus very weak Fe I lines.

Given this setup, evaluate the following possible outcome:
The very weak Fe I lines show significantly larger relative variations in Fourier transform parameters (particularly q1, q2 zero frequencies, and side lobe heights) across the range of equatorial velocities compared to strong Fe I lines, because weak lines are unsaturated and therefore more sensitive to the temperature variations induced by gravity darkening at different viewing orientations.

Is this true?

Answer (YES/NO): YES